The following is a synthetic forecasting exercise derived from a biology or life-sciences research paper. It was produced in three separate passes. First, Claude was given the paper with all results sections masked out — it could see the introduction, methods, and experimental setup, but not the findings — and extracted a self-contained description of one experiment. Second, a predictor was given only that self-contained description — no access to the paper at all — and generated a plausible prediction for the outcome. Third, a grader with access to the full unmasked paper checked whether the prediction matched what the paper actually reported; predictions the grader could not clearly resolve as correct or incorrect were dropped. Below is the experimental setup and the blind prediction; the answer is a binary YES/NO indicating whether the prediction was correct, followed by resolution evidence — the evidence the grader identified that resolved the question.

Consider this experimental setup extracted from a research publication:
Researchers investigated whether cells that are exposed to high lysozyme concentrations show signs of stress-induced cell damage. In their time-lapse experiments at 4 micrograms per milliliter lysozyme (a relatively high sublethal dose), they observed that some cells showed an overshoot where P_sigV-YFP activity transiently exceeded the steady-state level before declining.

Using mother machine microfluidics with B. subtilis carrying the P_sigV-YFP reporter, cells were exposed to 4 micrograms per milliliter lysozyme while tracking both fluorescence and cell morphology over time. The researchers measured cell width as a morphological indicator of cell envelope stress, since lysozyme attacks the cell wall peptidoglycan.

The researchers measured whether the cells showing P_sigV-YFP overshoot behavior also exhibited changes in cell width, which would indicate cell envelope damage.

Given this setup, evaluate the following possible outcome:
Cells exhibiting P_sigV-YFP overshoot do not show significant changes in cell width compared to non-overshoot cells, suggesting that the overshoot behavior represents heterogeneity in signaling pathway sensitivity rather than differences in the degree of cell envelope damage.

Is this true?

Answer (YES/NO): NO